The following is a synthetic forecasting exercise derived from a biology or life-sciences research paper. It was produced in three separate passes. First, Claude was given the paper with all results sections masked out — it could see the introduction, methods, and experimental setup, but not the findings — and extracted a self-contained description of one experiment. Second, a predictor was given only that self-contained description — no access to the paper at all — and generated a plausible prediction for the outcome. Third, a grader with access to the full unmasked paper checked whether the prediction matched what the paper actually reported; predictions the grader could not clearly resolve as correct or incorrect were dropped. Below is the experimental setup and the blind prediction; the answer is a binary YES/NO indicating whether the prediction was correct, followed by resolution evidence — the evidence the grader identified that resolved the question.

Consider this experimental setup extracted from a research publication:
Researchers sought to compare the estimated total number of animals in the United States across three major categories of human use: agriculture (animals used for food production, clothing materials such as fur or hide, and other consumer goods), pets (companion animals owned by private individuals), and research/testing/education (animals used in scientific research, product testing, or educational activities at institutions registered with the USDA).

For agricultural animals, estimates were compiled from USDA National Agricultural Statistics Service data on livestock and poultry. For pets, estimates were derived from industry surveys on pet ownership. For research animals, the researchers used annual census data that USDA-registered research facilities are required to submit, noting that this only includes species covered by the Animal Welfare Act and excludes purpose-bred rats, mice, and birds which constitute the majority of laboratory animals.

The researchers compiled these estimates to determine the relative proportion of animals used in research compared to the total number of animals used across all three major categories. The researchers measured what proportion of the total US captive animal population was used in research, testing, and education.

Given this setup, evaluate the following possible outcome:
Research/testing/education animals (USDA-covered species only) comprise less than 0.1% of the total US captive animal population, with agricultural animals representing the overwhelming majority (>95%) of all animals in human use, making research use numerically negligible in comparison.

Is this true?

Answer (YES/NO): NO